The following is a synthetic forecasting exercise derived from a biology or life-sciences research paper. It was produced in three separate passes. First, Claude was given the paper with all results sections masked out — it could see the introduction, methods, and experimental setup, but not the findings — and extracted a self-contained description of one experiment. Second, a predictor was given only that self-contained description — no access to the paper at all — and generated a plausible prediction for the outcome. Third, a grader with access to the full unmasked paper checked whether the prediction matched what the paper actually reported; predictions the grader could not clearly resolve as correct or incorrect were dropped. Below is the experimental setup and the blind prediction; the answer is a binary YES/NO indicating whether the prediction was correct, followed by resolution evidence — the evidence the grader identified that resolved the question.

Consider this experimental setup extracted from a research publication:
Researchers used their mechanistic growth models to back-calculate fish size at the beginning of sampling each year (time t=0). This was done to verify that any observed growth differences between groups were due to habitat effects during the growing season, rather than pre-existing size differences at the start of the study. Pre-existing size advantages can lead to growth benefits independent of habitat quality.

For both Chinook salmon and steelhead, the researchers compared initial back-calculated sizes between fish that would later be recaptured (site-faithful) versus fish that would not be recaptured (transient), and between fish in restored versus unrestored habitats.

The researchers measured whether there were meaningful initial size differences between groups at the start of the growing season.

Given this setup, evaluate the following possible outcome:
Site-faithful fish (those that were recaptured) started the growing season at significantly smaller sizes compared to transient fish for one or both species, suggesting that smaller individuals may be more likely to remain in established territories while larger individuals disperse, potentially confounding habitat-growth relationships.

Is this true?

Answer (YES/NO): NO